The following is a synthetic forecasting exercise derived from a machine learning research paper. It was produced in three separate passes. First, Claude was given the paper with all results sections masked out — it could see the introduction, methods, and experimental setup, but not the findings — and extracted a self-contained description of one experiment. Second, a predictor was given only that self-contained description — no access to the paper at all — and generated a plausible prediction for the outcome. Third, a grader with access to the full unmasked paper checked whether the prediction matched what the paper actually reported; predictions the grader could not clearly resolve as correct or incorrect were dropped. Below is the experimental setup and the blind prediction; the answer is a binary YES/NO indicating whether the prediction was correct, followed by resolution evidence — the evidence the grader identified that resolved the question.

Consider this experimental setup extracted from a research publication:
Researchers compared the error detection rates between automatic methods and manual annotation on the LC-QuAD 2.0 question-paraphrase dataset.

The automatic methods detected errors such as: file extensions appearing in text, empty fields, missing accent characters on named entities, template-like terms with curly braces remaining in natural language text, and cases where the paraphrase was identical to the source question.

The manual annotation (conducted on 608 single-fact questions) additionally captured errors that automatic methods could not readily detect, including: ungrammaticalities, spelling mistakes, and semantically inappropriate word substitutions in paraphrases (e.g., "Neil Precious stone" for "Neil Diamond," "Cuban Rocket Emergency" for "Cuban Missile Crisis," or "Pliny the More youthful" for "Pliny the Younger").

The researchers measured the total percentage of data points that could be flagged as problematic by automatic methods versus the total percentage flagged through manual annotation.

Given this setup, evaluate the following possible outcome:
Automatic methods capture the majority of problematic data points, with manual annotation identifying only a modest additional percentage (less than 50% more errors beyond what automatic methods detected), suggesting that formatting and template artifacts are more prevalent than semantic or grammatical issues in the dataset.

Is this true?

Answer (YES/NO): NO